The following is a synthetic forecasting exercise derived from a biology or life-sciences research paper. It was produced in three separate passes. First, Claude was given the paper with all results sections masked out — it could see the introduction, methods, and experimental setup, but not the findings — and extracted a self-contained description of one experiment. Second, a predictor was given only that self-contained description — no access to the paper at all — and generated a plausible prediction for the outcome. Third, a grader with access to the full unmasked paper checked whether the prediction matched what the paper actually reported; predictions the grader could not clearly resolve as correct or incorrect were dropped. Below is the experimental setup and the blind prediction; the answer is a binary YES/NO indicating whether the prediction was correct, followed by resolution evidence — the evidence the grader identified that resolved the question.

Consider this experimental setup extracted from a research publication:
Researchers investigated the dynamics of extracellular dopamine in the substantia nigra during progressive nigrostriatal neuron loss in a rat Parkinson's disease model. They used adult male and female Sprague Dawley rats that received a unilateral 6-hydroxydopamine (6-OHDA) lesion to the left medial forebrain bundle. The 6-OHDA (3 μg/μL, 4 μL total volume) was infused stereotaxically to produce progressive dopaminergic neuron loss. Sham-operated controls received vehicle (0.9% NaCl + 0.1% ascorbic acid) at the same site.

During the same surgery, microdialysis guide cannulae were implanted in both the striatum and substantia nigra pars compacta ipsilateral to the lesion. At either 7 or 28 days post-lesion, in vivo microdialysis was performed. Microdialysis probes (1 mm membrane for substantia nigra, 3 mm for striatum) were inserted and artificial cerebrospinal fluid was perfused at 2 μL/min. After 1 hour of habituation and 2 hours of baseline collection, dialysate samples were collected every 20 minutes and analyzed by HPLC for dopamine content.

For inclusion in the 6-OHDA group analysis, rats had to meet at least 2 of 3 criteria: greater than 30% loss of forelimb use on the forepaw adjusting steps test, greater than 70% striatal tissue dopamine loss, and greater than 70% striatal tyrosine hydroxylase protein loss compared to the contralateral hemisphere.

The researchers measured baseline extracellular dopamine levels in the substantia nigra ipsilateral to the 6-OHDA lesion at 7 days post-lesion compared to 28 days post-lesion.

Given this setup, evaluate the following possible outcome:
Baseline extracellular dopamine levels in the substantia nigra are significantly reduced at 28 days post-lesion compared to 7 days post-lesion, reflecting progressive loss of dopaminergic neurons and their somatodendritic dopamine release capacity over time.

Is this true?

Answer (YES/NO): NO